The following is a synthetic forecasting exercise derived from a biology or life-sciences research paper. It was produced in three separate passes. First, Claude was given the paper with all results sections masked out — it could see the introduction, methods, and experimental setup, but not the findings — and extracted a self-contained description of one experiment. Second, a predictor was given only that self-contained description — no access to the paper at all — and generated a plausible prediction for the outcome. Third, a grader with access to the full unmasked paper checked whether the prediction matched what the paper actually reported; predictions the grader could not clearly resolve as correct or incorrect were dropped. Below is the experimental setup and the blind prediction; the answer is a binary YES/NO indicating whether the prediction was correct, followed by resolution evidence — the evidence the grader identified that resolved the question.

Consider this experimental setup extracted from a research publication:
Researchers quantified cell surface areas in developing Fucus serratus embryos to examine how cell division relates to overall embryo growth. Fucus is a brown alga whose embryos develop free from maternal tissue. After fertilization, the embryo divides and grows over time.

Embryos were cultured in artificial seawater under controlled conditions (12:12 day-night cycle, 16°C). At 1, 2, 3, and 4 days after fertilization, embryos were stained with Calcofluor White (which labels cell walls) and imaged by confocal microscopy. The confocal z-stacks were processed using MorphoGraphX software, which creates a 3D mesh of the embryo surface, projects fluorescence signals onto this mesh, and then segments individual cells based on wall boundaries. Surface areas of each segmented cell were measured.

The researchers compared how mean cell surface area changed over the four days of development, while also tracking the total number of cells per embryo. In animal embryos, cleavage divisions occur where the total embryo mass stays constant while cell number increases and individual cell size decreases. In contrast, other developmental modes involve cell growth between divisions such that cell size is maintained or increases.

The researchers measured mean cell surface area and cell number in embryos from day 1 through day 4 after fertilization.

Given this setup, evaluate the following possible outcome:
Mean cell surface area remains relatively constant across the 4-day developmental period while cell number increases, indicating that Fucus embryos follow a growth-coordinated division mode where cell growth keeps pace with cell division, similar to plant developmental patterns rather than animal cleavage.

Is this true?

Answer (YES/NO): NO